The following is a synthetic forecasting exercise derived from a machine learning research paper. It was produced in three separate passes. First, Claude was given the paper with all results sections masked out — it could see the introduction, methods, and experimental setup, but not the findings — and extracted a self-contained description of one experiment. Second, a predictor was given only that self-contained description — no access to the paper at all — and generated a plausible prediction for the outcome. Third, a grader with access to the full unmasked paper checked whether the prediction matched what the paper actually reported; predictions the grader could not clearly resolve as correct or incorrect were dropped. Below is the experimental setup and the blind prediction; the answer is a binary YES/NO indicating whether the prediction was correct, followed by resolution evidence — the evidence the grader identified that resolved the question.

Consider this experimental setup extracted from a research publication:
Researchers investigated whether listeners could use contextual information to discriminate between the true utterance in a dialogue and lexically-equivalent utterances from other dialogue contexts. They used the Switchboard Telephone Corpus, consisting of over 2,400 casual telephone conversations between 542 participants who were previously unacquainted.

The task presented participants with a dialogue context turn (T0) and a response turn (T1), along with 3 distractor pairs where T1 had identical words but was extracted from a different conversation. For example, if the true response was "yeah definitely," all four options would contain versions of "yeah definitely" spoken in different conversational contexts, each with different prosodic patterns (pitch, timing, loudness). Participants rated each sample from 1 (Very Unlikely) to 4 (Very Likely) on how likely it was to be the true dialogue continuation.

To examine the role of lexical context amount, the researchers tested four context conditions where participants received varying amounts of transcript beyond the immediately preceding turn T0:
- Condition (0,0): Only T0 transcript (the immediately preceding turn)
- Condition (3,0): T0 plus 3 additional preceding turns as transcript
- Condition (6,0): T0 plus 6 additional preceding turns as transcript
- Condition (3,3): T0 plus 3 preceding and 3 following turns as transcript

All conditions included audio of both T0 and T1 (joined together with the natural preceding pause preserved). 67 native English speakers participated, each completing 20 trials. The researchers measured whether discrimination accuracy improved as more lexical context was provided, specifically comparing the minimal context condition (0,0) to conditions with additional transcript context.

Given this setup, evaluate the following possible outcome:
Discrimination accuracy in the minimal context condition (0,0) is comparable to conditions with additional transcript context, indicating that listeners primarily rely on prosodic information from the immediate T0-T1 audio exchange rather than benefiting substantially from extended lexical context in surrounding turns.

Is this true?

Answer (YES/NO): YES